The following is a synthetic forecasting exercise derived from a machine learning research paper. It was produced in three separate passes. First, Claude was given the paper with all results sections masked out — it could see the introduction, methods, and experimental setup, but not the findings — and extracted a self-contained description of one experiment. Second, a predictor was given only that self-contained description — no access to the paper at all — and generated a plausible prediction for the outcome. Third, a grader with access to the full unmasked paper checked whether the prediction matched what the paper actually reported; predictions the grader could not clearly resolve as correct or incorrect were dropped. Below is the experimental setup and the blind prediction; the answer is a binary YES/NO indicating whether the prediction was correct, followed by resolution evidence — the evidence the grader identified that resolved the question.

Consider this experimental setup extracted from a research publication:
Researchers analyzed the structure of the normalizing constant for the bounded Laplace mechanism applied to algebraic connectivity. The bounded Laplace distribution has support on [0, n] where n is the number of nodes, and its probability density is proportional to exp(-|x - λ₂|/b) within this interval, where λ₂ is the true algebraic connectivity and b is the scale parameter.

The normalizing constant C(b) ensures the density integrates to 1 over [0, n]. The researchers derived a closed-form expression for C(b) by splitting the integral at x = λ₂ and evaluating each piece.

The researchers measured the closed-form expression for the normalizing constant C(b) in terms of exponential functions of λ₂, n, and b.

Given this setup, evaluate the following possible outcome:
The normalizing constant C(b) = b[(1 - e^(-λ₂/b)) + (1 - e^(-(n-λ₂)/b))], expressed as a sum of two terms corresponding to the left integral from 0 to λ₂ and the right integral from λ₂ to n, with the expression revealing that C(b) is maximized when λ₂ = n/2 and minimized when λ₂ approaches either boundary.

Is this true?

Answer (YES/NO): NO